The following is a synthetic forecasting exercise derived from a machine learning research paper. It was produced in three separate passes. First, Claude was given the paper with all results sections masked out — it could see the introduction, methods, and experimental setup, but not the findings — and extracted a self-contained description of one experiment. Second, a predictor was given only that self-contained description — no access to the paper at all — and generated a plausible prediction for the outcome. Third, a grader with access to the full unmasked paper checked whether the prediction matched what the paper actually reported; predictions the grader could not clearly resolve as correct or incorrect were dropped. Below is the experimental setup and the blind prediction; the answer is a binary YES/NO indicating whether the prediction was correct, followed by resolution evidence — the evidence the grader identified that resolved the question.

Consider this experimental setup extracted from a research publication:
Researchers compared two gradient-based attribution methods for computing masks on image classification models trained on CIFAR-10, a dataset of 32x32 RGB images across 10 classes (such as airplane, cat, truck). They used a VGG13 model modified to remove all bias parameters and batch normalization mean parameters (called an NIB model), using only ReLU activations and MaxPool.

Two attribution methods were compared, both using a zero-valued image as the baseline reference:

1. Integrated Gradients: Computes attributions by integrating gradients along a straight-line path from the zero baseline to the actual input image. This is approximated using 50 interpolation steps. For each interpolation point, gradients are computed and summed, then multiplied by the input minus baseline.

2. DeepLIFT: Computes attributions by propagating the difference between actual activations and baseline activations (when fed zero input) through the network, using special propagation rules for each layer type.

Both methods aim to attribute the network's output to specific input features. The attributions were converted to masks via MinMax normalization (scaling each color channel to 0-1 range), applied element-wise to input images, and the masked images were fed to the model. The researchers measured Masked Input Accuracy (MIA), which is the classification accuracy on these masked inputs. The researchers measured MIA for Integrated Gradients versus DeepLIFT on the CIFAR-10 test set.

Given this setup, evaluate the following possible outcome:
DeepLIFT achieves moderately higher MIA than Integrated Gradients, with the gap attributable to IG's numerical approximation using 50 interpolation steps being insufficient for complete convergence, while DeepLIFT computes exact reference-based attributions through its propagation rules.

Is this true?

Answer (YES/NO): NO